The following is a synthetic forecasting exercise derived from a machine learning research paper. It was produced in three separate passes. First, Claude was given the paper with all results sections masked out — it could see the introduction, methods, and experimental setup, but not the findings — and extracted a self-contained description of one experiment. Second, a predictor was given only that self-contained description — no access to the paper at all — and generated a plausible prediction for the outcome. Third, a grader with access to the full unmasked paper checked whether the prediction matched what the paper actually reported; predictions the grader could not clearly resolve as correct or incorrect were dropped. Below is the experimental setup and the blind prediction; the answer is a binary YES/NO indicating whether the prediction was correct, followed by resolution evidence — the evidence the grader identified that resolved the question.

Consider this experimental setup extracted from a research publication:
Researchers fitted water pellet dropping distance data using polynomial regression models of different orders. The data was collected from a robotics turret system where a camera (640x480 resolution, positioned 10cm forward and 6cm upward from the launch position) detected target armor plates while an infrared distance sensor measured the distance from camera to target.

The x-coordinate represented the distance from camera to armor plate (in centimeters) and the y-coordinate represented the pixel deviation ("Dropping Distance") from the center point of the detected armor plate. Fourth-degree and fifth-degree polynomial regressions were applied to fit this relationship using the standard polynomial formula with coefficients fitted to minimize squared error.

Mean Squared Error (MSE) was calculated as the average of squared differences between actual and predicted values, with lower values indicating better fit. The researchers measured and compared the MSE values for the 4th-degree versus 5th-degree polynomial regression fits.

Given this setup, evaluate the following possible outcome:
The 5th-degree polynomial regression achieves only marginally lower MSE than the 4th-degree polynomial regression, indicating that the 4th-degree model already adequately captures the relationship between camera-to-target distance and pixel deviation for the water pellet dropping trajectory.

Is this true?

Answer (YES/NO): YES